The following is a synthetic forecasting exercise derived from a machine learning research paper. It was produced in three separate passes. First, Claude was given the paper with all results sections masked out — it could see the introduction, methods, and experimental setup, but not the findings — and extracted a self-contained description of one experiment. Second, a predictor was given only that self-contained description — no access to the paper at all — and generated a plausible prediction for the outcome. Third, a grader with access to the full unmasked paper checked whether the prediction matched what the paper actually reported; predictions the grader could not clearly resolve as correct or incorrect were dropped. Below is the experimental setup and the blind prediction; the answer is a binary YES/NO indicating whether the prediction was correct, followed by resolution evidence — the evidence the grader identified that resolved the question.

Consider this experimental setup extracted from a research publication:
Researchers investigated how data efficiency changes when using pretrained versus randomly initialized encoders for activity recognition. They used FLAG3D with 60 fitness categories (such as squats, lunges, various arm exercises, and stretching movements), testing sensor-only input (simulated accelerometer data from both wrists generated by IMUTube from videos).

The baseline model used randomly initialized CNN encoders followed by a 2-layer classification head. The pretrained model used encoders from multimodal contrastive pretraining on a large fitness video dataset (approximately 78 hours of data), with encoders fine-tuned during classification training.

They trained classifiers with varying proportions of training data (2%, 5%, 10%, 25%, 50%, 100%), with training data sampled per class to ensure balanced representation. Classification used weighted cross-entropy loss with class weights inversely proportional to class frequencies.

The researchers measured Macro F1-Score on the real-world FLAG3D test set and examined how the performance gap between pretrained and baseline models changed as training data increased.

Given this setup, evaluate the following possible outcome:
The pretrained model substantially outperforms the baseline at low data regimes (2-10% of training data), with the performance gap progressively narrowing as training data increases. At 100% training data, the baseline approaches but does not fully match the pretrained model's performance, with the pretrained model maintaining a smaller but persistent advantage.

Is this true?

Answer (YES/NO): NO